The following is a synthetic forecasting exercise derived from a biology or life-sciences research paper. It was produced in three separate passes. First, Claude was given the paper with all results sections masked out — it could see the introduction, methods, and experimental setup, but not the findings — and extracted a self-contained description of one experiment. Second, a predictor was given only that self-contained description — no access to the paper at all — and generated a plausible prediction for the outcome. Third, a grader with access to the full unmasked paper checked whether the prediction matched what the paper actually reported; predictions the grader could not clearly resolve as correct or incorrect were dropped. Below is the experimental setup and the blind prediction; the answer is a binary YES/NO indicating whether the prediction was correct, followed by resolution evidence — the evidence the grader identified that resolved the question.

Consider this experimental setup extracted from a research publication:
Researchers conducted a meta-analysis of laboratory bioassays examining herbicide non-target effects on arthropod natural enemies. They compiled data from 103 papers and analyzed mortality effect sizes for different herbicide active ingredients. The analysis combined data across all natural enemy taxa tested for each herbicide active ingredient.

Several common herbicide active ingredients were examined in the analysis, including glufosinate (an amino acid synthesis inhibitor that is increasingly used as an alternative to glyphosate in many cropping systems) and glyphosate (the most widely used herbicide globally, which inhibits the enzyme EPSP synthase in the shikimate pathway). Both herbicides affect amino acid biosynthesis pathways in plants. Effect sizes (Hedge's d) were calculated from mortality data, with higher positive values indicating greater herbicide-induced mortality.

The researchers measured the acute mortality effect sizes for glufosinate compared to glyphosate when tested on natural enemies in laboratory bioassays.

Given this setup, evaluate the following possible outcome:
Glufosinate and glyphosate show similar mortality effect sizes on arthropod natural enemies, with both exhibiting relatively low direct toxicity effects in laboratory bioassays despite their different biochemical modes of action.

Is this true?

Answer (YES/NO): NO